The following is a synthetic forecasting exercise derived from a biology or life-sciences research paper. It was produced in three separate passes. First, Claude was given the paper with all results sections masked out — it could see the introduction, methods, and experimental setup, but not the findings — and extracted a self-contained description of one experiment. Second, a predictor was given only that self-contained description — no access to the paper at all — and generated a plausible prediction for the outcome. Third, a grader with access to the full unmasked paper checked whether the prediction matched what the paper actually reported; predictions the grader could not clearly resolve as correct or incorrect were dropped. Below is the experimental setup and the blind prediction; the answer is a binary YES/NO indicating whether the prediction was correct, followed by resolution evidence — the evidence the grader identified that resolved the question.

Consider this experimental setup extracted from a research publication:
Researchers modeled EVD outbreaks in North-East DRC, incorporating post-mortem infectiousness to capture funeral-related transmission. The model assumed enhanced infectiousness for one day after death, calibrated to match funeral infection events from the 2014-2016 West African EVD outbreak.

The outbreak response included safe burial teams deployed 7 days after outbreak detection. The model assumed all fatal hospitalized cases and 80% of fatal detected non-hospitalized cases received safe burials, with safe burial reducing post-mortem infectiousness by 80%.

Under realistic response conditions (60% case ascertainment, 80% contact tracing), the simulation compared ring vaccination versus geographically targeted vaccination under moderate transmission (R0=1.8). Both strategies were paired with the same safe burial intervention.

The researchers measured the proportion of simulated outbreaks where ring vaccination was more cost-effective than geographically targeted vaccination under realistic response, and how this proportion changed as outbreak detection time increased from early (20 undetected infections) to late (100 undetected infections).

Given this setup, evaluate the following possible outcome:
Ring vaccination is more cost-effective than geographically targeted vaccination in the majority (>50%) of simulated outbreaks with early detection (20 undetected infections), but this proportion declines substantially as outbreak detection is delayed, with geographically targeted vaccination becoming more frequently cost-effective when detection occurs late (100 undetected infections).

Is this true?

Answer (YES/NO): NO